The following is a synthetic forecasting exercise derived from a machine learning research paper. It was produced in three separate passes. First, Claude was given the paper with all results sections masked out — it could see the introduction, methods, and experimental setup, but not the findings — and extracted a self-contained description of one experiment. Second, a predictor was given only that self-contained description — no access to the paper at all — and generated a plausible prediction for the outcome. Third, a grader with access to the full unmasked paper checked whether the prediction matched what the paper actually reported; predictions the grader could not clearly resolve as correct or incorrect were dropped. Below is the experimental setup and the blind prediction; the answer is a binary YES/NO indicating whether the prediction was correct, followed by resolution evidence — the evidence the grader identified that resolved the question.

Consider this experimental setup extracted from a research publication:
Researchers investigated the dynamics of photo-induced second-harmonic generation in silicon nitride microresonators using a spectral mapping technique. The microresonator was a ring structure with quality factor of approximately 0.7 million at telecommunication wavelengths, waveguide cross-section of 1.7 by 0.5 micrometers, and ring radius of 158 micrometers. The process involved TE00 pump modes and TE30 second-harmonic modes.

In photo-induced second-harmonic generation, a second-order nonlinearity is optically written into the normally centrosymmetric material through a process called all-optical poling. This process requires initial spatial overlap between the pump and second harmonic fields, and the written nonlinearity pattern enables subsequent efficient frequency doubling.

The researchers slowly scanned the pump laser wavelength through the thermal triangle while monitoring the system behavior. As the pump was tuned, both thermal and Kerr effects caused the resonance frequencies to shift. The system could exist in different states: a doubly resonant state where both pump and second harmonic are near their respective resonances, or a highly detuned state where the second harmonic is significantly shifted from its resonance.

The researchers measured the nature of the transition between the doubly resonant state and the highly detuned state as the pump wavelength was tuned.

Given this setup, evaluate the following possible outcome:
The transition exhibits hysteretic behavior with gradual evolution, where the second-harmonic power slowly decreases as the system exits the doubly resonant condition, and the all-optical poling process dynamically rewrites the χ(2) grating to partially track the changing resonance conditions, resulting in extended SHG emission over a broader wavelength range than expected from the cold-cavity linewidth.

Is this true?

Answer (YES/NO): NO